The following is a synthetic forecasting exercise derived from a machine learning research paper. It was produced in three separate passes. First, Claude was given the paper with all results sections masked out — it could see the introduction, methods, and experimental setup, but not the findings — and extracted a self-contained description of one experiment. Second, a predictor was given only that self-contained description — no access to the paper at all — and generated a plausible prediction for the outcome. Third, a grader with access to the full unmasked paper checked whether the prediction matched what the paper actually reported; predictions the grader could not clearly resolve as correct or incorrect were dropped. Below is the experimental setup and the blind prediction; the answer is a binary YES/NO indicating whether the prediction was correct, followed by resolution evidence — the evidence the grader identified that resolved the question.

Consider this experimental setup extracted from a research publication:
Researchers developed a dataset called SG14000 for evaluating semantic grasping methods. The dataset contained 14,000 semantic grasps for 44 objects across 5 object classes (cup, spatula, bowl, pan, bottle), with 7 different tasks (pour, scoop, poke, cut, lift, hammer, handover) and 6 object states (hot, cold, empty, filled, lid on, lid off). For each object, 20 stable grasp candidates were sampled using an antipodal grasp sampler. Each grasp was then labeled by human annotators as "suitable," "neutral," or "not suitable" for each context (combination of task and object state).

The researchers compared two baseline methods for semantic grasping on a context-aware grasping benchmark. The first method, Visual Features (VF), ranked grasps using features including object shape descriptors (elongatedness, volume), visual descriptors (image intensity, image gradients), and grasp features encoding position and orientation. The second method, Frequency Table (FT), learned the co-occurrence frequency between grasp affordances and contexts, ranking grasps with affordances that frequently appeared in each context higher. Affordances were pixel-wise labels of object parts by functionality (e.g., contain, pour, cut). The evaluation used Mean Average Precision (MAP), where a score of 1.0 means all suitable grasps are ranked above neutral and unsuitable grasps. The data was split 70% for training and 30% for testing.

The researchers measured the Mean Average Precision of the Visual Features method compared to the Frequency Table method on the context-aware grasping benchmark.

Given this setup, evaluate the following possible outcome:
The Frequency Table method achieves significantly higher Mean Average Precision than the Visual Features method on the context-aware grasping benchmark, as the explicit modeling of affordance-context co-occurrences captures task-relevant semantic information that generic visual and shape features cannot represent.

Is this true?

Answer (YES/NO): NO